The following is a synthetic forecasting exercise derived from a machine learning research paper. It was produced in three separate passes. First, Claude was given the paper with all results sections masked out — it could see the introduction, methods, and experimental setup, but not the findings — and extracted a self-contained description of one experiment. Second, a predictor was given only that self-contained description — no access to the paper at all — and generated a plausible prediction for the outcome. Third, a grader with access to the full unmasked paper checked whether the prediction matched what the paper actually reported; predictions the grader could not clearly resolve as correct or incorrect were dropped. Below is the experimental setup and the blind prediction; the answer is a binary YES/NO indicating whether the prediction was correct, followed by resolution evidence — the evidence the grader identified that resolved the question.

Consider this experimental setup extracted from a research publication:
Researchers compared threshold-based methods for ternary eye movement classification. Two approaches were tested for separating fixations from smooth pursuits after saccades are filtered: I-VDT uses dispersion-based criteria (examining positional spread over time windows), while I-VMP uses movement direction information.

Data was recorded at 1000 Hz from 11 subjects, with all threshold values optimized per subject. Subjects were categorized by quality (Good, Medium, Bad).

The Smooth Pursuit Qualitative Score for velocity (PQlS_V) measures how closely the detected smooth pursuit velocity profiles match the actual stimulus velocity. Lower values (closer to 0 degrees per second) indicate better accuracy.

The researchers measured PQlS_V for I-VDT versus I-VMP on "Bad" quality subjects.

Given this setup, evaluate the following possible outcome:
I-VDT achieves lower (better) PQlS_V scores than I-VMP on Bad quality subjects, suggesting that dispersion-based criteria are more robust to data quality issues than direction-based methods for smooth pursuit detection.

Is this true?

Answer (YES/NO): NO